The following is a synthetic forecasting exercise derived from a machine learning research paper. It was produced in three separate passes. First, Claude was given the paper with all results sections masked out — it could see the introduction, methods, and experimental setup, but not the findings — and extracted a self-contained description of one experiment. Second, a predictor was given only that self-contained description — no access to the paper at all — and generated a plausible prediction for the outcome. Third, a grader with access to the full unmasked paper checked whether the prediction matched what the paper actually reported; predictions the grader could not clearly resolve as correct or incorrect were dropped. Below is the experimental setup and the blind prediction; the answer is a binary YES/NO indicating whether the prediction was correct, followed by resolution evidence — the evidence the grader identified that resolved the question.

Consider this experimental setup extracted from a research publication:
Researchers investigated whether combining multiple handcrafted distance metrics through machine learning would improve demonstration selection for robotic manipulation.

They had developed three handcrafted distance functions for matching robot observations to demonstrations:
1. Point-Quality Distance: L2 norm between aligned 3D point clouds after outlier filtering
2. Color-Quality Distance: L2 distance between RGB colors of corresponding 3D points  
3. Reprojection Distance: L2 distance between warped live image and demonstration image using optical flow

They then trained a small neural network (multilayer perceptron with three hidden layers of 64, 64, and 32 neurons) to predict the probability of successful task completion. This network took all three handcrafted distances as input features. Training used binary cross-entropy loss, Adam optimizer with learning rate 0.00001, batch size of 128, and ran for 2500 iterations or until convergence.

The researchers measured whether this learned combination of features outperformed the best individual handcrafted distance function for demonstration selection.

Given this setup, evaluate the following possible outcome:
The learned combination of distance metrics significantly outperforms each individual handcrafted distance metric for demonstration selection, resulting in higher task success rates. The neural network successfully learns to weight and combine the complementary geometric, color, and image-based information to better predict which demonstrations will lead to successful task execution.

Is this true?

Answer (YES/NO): NO